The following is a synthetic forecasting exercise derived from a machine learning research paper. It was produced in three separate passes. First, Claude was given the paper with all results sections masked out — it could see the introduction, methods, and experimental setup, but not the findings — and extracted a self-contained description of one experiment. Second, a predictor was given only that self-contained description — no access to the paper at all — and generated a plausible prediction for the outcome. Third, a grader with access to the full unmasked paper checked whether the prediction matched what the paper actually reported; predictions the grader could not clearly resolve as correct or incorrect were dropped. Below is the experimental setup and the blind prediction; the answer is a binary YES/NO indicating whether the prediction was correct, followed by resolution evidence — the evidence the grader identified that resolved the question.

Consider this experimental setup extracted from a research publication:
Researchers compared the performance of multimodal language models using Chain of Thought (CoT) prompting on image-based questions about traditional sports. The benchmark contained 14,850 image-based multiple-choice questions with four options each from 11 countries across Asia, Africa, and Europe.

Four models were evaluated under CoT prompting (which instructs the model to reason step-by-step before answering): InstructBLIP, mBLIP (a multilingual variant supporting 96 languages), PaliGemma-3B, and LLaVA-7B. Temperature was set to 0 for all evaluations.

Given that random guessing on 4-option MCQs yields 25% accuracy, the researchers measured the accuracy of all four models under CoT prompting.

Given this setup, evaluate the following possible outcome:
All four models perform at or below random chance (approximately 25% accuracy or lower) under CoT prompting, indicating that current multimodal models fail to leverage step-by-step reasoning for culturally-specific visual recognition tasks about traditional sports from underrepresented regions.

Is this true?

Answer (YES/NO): NO